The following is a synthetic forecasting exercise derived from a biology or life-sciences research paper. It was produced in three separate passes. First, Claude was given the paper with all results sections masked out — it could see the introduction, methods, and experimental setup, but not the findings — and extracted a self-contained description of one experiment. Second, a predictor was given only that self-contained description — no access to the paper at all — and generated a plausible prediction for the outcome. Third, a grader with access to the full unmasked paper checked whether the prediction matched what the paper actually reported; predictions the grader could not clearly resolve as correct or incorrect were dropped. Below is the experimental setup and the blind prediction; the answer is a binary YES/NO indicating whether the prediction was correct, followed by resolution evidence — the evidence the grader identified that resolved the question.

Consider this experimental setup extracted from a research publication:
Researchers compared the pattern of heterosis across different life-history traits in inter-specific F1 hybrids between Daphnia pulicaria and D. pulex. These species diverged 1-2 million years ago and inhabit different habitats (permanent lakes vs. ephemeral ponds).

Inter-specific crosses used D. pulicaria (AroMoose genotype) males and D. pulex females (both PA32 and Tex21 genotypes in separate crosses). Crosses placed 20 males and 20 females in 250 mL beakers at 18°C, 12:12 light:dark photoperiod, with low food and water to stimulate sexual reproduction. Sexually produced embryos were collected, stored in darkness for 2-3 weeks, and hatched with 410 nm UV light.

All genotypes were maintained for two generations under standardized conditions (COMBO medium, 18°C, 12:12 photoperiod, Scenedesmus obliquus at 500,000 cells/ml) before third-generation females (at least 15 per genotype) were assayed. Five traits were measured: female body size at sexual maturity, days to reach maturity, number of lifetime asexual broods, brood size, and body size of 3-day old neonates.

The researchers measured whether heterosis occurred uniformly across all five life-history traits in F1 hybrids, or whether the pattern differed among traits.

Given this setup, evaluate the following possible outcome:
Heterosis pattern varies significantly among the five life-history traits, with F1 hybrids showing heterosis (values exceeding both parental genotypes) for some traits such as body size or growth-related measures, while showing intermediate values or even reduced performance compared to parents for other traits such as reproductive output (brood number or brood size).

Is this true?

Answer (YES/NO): NO